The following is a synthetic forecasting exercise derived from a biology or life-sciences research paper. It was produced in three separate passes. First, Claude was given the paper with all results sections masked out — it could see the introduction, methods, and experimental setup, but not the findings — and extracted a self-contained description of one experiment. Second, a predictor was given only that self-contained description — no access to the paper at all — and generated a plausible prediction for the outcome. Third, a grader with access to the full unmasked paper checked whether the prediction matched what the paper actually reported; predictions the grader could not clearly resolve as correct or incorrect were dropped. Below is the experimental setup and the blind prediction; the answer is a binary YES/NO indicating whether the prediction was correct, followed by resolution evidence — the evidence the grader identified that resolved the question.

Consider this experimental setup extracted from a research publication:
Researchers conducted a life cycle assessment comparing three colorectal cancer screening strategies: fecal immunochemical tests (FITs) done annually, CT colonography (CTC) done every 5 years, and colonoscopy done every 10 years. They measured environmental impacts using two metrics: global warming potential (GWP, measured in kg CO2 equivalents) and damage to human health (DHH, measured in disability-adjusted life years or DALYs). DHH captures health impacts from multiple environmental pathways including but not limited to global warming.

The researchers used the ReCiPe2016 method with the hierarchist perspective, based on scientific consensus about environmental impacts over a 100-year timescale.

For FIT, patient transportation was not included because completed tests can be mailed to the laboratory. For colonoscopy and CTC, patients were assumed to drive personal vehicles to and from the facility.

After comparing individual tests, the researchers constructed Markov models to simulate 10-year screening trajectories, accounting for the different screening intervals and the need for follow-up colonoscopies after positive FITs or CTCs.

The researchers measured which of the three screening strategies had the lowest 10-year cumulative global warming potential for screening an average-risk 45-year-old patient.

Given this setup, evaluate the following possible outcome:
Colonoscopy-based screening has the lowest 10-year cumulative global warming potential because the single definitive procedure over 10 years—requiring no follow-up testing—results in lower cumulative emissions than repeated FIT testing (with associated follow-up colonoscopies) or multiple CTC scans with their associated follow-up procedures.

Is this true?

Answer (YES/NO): NO